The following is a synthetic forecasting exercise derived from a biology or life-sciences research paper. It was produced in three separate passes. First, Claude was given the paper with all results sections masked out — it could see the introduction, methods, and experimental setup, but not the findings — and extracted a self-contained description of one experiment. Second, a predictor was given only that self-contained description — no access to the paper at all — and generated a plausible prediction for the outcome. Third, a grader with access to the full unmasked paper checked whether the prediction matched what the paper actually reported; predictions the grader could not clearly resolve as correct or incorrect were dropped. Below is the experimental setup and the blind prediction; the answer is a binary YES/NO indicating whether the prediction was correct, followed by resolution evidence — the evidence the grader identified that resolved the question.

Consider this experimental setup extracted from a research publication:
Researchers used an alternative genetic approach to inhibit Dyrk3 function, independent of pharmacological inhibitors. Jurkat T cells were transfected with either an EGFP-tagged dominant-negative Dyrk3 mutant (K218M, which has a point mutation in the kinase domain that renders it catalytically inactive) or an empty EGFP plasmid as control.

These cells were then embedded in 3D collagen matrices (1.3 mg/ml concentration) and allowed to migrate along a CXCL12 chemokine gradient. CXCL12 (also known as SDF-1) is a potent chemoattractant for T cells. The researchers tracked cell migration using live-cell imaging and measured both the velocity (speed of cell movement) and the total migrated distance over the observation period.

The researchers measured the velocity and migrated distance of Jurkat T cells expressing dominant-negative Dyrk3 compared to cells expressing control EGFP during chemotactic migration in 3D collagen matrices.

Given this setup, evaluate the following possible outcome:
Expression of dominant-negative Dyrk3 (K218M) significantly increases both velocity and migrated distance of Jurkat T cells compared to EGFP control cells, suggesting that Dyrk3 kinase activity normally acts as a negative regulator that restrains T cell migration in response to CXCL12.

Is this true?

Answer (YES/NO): NO